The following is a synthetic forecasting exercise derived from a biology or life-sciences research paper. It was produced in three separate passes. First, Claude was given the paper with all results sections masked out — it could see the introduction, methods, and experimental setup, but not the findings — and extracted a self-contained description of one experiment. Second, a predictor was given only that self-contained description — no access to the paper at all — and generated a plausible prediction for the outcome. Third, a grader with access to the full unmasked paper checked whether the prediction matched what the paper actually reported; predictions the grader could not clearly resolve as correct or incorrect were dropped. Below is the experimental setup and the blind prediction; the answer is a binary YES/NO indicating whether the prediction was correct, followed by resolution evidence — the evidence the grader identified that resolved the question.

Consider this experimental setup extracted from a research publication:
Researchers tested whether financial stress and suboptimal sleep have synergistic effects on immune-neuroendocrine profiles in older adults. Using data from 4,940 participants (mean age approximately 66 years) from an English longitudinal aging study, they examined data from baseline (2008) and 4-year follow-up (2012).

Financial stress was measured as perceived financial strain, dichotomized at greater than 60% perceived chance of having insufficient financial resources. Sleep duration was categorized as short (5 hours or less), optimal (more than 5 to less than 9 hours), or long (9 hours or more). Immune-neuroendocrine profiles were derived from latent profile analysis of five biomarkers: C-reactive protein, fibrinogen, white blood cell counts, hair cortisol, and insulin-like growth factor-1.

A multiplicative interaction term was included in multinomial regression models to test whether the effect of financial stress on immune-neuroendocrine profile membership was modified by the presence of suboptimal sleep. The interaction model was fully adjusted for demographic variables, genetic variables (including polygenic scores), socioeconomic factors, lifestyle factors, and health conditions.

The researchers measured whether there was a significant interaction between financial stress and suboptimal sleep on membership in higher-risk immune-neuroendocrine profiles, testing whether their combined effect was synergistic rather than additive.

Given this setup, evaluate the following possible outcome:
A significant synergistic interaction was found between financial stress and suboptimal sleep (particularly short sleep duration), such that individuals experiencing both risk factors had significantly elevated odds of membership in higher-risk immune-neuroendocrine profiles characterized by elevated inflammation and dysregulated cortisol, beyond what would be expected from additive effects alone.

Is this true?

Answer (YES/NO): NO